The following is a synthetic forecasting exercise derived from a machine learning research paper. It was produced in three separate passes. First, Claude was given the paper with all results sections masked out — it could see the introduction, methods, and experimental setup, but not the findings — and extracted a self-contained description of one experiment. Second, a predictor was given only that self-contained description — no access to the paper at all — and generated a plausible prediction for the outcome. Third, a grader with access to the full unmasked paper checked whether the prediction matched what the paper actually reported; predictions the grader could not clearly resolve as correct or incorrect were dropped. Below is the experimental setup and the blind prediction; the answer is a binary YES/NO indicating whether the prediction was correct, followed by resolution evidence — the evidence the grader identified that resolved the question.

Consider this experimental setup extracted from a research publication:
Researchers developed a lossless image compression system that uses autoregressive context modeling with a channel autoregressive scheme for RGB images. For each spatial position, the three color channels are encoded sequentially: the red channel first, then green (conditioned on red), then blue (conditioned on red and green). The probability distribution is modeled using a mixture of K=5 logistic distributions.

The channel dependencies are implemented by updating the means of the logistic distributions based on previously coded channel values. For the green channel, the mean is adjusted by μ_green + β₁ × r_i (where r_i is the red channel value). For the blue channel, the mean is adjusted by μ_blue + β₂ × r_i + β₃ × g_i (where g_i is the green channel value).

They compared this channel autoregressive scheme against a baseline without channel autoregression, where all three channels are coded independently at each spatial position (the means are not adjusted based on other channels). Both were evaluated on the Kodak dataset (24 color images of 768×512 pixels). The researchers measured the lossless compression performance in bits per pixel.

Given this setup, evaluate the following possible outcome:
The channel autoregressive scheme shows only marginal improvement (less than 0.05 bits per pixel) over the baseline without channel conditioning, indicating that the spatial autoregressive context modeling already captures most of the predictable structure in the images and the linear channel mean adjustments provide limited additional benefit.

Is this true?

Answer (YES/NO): NO